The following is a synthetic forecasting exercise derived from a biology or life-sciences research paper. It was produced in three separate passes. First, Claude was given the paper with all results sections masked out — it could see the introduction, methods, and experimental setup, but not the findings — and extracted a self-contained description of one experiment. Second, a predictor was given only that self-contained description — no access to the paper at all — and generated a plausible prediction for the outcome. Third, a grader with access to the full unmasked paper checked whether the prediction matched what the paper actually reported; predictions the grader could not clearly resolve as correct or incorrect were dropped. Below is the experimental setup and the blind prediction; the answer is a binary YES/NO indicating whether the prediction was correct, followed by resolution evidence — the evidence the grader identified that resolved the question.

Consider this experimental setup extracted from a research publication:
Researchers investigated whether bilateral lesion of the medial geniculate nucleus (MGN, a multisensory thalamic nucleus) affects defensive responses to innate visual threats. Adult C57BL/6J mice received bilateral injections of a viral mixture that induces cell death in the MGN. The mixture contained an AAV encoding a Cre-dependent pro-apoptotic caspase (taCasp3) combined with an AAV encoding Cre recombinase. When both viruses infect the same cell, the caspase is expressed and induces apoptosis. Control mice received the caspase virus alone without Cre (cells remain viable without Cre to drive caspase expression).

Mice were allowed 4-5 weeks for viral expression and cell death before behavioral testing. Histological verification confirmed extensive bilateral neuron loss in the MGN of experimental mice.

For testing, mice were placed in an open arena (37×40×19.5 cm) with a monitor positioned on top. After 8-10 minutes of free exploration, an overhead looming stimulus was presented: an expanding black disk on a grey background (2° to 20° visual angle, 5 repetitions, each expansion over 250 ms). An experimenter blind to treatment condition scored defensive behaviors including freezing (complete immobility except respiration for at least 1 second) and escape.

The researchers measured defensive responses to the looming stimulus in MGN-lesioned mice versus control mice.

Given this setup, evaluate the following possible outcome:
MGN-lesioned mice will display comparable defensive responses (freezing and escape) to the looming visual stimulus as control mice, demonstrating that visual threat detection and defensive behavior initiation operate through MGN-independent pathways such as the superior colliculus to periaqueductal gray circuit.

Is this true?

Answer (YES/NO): NO